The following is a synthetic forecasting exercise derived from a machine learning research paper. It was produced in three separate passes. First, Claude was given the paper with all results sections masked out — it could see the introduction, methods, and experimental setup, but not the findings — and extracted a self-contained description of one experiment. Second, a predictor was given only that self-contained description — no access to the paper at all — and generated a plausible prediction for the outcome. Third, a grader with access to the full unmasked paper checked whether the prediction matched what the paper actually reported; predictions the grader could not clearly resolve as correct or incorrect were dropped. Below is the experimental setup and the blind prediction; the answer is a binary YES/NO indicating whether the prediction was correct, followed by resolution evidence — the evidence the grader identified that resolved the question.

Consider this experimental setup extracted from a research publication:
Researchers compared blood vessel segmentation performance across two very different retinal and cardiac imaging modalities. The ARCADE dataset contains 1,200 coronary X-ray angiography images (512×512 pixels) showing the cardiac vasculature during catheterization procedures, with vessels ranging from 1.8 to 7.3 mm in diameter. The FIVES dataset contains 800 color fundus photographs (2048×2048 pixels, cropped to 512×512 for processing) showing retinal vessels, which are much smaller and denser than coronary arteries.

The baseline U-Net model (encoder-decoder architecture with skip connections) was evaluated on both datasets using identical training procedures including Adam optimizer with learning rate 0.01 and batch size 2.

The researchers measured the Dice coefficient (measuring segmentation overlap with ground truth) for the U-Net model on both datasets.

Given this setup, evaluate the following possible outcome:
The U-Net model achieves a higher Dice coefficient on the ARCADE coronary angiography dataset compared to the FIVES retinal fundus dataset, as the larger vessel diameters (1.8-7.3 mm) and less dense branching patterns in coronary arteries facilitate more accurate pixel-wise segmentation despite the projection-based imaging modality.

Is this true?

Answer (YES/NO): NO